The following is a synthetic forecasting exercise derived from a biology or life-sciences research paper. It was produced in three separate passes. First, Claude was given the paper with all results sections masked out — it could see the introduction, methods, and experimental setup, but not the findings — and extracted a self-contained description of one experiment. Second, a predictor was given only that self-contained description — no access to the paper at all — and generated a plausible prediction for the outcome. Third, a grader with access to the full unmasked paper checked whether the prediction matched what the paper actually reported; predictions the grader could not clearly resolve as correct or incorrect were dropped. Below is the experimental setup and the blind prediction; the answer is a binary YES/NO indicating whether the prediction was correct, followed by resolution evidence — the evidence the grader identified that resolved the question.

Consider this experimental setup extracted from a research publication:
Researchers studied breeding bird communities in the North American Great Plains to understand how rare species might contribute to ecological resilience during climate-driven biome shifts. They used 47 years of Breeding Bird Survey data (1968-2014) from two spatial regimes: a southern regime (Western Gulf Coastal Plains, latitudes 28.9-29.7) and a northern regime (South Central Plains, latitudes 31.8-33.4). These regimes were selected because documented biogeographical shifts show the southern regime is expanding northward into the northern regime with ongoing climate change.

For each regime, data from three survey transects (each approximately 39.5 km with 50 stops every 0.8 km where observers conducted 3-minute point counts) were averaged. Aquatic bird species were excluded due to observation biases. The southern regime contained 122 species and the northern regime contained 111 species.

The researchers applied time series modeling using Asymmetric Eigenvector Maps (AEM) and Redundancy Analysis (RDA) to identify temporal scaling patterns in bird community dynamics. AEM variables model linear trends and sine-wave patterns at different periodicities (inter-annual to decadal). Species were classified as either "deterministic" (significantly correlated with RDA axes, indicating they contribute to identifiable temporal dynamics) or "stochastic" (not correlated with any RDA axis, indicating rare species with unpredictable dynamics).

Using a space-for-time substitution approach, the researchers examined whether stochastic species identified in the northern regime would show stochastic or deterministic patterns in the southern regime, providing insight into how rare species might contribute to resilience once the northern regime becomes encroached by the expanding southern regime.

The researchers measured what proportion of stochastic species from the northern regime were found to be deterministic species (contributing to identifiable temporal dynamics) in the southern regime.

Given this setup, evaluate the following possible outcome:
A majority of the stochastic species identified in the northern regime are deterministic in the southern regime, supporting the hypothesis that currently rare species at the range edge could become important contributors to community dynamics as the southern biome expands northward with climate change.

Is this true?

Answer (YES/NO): NO